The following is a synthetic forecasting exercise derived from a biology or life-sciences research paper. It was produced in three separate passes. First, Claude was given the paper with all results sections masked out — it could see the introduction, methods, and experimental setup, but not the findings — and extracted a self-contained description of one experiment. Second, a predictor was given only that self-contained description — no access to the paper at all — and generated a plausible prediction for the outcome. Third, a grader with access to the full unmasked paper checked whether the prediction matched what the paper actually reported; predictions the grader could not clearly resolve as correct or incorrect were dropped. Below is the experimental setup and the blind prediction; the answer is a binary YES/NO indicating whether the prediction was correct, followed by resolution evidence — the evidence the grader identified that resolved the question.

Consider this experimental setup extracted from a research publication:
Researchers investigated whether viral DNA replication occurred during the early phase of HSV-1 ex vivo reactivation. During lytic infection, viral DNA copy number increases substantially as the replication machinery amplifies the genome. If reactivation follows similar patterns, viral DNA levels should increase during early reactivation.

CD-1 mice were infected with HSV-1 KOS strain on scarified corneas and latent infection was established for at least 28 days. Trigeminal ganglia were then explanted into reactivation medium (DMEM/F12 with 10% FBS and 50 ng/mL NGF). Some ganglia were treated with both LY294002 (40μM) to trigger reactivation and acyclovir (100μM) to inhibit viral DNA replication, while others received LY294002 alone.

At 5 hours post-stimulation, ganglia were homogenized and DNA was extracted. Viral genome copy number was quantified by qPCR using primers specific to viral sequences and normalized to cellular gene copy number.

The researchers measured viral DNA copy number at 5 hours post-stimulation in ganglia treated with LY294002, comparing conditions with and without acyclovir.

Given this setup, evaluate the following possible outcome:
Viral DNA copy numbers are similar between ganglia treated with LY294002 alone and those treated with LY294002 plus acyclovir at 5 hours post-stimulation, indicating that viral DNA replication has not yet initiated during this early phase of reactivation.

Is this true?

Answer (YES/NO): YES